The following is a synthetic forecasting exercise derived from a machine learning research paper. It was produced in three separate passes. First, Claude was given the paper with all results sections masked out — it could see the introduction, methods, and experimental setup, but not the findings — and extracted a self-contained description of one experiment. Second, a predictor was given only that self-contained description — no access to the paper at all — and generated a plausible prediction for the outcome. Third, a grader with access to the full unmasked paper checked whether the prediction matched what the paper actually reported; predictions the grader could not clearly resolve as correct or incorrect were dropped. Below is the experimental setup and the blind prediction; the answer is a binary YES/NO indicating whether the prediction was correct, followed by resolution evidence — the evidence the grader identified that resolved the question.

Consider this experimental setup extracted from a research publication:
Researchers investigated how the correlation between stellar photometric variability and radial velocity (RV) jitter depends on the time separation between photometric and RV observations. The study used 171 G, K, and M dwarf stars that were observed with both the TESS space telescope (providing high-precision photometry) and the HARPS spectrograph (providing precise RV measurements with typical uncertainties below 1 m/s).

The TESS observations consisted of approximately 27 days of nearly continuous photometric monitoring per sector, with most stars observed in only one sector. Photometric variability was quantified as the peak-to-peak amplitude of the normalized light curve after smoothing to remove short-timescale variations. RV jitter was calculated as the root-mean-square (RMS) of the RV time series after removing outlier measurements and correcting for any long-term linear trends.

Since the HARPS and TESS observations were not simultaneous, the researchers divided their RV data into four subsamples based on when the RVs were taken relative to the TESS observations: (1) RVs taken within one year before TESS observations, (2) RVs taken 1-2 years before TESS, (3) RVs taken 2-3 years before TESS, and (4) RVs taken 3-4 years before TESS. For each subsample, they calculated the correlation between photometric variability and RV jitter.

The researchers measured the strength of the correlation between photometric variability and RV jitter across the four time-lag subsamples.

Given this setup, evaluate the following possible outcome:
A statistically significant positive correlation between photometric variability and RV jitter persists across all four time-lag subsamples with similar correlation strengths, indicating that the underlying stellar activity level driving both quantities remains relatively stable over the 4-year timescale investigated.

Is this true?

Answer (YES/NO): NO